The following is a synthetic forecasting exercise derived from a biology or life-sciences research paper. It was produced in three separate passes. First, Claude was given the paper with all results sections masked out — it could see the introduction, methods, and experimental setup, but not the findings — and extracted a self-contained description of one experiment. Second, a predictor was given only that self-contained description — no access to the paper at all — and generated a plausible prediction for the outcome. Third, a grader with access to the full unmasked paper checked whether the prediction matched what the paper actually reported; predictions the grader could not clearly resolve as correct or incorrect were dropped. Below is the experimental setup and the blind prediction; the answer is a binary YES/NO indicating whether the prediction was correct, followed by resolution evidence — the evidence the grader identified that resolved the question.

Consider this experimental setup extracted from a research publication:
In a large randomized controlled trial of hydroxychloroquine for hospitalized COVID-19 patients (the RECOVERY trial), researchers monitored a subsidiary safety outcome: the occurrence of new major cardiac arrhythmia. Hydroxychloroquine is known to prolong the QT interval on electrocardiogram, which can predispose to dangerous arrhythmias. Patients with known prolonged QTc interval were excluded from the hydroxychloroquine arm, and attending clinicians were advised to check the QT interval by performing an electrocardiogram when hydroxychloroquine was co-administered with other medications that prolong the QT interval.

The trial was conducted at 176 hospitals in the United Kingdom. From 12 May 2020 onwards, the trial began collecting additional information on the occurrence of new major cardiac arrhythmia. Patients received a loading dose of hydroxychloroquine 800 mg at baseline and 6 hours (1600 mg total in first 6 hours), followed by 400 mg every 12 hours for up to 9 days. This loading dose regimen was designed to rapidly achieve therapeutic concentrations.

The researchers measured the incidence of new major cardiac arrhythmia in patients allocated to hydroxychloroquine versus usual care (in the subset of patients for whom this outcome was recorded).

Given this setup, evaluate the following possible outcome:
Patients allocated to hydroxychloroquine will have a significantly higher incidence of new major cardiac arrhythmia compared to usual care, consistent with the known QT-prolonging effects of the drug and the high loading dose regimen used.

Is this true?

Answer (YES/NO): NO